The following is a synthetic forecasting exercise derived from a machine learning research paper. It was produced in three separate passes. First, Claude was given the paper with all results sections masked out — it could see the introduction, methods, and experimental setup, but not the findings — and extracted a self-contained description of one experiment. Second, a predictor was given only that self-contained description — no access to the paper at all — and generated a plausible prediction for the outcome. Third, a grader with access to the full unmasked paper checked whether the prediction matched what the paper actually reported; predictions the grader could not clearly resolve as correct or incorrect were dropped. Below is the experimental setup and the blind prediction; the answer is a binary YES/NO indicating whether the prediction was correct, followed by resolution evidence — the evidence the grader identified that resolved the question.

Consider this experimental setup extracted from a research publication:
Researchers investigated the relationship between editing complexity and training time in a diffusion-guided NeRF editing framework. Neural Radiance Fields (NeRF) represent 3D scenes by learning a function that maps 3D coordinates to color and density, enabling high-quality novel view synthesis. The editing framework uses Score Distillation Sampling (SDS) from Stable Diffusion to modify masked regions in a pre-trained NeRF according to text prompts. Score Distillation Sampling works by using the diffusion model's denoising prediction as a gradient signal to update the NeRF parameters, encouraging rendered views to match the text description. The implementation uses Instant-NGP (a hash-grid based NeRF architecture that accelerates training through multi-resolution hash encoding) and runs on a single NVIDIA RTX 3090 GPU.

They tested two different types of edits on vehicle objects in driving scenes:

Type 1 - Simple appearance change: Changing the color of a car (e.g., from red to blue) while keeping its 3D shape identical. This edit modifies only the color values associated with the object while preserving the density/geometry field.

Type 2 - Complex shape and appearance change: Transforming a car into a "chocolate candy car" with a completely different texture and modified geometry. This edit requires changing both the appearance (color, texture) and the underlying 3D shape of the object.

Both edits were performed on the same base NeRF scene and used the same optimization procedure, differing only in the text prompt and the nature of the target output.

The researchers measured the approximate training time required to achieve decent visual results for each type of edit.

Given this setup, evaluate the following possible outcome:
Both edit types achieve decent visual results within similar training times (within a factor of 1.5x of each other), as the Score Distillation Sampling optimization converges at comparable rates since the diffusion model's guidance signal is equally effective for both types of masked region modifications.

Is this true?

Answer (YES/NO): NO